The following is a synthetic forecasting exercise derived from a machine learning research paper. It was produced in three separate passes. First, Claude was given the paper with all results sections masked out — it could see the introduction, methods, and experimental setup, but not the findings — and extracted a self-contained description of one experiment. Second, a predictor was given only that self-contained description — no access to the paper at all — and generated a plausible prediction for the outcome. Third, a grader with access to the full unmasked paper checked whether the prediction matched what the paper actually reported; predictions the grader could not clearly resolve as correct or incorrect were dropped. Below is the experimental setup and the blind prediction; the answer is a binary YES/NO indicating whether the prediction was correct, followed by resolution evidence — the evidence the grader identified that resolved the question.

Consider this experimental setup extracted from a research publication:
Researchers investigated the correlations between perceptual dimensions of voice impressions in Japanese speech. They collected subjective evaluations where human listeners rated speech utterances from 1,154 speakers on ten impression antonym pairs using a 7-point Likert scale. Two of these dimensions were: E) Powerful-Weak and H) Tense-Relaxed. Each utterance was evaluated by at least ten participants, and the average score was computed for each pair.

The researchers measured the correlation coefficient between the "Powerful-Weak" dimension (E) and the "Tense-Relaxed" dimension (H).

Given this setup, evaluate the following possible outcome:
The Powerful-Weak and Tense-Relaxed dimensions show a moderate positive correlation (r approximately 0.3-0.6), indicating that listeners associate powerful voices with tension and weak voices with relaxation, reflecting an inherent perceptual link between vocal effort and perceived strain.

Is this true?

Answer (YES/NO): NO